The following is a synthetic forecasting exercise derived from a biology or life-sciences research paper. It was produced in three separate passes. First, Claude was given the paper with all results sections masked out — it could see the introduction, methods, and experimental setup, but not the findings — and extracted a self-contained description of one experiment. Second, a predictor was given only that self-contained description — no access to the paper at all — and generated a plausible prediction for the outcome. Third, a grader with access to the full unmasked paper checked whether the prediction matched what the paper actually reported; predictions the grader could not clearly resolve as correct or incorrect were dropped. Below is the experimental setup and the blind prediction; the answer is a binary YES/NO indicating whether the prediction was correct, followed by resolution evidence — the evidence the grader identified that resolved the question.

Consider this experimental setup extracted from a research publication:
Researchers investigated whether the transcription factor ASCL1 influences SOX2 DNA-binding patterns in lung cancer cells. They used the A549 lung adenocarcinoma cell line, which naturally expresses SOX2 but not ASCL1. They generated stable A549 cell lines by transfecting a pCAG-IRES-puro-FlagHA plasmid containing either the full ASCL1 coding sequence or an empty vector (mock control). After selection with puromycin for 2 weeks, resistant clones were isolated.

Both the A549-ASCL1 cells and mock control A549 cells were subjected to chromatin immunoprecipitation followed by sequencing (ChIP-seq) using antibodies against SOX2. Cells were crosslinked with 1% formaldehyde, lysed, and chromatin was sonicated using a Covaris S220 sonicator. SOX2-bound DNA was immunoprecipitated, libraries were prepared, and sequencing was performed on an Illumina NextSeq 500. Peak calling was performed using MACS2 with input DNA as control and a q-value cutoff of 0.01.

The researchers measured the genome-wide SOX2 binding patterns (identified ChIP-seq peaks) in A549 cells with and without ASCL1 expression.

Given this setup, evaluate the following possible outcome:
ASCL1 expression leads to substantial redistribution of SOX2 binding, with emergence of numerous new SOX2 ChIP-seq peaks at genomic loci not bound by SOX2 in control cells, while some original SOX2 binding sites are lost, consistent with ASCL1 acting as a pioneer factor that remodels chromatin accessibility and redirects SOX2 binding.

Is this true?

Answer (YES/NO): NO